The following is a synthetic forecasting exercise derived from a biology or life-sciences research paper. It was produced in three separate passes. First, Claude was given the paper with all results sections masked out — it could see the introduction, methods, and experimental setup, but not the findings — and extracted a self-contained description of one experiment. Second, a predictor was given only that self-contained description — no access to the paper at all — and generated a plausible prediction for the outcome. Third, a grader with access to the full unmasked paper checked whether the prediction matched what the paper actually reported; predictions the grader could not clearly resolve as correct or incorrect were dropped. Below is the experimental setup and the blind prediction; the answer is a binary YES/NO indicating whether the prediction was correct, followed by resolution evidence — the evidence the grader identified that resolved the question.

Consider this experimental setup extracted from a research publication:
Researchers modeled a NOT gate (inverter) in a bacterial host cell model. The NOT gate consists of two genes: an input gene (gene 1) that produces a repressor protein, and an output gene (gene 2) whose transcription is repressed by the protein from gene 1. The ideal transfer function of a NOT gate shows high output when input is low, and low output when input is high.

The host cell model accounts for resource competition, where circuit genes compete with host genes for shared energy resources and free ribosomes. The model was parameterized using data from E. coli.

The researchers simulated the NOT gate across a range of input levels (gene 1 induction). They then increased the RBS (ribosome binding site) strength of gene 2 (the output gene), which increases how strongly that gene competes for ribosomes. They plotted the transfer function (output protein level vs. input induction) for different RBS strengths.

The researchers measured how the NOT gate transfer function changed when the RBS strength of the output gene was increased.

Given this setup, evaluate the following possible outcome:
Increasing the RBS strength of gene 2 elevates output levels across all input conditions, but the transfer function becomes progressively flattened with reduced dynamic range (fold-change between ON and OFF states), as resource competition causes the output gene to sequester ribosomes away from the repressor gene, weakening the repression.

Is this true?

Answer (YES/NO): NO